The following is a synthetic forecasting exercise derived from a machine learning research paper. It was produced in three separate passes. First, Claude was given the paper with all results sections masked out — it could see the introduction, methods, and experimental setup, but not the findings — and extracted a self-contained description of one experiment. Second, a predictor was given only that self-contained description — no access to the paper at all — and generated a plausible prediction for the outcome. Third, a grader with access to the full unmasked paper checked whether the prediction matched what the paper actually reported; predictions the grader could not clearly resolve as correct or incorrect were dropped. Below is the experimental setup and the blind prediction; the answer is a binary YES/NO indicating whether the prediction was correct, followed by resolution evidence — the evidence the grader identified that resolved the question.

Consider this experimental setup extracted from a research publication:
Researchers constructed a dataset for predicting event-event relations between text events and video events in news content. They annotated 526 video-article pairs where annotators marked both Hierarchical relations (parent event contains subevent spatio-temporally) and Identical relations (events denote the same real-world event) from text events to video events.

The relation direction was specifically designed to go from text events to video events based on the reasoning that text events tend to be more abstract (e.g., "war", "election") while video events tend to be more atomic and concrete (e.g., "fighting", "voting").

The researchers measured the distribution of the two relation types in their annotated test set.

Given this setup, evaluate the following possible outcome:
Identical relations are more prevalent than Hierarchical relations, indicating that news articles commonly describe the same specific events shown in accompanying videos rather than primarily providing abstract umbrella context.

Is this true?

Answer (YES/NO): NO